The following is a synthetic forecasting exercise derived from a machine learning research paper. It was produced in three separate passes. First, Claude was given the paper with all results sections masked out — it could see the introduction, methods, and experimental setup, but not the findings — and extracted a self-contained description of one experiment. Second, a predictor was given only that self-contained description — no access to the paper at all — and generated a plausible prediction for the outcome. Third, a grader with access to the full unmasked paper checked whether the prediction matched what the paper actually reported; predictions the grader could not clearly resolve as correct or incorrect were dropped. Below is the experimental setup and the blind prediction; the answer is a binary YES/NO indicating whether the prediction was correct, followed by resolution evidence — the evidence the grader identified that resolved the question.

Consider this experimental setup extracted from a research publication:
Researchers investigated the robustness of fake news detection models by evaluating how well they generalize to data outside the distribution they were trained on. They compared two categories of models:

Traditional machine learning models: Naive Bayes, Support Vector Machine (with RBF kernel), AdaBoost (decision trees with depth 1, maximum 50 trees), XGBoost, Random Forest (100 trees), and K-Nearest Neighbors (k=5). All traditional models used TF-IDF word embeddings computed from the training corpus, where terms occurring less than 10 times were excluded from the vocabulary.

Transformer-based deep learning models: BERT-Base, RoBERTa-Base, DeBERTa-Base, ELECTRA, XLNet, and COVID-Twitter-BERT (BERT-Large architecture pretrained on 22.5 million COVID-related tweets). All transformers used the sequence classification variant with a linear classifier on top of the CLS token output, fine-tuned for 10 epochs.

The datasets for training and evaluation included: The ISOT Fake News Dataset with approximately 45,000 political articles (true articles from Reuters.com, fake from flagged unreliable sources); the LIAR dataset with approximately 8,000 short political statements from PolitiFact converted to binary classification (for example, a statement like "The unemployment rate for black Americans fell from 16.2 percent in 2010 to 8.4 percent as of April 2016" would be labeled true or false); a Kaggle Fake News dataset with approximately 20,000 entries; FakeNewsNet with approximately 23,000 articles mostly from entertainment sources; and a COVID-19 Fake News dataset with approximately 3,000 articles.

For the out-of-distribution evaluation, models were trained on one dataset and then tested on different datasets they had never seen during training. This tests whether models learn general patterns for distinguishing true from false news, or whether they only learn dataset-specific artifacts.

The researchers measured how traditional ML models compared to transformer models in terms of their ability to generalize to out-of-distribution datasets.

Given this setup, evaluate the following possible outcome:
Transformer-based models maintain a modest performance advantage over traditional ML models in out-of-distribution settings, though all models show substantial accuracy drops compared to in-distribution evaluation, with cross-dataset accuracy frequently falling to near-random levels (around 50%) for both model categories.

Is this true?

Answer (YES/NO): NO